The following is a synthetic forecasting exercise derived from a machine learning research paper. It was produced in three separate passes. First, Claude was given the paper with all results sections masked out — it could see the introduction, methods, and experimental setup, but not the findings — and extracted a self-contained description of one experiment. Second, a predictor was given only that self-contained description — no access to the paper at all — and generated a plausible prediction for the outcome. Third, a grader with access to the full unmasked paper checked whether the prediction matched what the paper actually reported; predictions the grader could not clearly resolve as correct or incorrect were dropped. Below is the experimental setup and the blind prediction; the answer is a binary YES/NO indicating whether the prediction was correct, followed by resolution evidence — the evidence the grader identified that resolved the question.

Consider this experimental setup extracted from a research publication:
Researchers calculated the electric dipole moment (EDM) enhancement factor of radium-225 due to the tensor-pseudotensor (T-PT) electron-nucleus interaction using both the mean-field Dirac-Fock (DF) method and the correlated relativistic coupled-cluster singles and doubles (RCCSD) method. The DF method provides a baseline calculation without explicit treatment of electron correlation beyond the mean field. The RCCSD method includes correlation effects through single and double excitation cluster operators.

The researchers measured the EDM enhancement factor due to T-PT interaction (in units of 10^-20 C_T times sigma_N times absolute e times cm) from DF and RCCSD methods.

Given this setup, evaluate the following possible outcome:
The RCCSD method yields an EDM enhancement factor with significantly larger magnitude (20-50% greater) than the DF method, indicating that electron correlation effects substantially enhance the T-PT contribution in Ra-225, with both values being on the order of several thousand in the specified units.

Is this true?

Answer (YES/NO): NO